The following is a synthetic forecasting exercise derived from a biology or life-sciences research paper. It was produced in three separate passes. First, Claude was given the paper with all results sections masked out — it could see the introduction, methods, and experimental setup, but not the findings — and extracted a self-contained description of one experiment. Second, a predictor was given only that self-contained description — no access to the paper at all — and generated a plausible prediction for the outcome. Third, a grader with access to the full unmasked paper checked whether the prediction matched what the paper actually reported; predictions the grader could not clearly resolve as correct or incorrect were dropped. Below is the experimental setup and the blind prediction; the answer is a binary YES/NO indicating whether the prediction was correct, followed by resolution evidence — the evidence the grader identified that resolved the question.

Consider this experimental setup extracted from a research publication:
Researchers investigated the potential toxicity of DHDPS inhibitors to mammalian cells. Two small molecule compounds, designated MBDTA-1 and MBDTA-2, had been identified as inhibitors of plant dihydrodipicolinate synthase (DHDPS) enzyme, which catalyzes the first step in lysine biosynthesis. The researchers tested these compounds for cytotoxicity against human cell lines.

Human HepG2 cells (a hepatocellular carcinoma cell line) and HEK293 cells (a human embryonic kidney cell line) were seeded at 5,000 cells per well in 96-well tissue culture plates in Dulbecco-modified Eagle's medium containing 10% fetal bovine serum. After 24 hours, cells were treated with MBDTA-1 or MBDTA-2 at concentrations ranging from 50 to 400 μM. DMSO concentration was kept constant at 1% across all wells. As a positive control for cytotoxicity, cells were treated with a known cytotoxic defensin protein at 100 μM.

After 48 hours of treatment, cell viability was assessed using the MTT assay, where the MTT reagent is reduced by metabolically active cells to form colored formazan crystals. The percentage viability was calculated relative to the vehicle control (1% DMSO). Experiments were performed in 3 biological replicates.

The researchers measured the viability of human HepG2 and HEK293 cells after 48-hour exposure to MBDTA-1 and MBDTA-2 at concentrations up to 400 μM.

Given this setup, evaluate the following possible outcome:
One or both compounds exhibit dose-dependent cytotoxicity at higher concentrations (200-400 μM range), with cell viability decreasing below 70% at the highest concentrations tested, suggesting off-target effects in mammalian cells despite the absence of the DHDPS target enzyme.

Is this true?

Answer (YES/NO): NO